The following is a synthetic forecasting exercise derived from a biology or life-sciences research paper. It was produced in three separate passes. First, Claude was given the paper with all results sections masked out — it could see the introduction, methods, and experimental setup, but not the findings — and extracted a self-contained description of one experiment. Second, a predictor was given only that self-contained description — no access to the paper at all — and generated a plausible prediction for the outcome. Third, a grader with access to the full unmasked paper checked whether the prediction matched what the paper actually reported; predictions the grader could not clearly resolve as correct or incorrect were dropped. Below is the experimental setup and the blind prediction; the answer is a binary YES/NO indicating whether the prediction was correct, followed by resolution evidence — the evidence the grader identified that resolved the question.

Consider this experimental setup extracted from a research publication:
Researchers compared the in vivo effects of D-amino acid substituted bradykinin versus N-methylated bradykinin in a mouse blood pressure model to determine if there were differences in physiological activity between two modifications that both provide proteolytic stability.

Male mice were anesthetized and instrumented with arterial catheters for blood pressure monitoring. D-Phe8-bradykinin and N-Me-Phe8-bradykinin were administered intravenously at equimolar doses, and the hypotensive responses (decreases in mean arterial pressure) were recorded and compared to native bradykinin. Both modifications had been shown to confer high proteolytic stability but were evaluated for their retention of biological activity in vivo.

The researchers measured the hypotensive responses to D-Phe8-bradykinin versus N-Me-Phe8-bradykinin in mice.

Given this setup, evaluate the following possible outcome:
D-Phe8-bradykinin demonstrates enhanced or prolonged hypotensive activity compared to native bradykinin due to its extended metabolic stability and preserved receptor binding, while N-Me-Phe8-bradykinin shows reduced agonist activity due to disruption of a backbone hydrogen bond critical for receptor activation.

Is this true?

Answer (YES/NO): NO